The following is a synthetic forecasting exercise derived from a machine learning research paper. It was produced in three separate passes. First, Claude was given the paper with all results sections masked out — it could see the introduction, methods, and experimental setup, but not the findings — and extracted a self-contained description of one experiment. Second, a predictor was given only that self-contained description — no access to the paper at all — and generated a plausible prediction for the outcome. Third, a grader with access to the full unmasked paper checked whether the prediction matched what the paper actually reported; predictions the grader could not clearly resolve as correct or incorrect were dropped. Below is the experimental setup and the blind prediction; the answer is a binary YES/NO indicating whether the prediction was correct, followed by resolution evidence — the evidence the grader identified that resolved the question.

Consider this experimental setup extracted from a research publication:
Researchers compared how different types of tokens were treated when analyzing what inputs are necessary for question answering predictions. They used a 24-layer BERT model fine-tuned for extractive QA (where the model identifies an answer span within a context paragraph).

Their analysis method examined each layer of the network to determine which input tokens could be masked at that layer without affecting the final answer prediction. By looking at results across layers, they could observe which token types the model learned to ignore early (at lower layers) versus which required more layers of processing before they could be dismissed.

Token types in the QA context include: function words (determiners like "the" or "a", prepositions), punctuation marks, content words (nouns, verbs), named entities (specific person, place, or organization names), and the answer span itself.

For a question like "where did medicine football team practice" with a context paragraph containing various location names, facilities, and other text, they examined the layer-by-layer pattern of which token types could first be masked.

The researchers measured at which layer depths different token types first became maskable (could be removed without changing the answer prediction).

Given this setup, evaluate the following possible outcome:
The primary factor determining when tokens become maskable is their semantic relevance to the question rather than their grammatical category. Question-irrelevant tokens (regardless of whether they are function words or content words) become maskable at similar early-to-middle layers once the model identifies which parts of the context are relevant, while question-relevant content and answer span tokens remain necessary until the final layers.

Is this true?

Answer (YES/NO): NO